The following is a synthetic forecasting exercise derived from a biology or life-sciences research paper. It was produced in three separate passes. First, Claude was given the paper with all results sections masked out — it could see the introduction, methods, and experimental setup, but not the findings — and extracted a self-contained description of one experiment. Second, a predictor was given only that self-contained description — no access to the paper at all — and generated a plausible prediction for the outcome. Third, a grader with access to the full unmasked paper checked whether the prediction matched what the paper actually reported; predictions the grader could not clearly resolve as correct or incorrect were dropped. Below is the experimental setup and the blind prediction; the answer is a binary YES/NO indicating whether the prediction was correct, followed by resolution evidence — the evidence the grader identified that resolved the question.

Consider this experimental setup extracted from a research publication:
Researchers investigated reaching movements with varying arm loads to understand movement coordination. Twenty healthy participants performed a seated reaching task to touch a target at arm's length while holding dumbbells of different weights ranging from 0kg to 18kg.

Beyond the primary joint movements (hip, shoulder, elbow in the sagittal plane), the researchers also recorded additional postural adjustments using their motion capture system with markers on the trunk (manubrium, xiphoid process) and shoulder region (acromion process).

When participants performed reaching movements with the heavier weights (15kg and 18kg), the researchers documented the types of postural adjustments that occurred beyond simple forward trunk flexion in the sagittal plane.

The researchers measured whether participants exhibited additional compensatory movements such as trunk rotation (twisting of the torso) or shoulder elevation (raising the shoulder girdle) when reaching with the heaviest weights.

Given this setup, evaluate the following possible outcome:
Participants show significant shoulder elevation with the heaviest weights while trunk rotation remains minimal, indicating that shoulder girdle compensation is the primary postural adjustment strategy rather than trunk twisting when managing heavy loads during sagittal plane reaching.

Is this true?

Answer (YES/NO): NO